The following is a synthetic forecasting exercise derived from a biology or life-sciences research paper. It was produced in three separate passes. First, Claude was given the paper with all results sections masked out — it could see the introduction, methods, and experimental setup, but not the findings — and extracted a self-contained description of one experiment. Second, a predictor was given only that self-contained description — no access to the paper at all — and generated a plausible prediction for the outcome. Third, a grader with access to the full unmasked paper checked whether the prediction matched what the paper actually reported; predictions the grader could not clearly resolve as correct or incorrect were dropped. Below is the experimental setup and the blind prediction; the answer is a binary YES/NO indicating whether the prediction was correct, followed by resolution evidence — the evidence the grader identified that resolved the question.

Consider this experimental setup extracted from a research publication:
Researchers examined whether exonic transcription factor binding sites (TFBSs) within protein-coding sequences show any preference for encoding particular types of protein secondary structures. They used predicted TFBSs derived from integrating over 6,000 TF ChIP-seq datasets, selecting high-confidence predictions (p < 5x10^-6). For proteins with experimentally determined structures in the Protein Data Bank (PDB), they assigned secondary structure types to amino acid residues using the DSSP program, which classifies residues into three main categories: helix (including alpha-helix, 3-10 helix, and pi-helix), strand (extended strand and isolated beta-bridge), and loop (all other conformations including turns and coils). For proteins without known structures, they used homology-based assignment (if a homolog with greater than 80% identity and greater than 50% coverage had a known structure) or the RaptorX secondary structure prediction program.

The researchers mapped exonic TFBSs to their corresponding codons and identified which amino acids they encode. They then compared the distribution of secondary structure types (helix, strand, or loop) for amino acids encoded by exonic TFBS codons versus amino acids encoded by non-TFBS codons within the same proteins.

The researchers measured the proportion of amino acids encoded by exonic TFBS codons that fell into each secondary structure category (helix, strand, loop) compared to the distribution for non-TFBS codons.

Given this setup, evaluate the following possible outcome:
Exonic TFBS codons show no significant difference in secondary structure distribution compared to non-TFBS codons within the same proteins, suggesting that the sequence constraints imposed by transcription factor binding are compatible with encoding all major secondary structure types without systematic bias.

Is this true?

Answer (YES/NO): NO